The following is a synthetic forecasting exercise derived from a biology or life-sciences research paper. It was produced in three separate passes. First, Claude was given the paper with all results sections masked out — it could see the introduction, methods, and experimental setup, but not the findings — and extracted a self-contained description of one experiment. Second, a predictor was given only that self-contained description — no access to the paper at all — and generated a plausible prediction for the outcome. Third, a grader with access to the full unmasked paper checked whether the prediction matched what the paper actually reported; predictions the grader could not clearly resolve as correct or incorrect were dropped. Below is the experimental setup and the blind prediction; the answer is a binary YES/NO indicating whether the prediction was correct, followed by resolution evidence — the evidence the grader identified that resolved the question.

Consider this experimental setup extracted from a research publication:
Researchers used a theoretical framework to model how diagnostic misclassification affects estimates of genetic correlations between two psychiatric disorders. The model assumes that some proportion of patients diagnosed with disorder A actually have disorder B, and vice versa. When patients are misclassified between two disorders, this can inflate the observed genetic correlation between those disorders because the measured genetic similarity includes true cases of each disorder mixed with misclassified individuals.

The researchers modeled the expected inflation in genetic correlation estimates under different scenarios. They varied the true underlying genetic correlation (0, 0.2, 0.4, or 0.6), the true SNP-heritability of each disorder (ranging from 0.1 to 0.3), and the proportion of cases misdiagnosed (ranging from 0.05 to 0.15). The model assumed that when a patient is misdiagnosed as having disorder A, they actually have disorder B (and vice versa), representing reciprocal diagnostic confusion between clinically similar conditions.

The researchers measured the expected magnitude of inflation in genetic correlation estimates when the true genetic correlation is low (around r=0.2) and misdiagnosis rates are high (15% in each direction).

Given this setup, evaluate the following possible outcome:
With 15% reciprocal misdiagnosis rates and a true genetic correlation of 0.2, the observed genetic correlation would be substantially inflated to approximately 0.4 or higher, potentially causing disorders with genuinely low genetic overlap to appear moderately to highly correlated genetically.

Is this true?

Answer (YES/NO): YES